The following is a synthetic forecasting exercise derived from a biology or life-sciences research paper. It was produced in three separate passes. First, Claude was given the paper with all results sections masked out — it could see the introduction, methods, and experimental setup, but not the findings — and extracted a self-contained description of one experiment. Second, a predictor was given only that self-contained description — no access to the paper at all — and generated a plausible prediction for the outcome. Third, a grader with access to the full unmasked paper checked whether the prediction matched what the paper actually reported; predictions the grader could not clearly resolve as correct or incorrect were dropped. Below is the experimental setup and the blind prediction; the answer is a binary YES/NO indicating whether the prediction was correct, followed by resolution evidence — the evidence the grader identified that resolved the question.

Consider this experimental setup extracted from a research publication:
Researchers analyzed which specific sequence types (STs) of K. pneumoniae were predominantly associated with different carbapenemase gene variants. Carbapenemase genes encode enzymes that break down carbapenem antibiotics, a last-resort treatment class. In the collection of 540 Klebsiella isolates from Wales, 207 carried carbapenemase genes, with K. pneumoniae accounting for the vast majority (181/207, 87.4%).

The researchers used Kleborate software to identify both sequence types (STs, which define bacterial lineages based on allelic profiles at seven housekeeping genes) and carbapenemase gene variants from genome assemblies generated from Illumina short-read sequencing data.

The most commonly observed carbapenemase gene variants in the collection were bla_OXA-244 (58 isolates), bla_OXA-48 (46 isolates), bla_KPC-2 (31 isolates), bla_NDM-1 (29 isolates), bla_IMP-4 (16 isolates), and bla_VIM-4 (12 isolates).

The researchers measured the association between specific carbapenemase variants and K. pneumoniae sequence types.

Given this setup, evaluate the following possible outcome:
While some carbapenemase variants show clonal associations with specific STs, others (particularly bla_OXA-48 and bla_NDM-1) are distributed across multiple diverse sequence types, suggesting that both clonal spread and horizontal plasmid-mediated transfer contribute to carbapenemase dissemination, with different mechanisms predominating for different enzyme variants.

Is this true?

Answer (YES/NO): YES